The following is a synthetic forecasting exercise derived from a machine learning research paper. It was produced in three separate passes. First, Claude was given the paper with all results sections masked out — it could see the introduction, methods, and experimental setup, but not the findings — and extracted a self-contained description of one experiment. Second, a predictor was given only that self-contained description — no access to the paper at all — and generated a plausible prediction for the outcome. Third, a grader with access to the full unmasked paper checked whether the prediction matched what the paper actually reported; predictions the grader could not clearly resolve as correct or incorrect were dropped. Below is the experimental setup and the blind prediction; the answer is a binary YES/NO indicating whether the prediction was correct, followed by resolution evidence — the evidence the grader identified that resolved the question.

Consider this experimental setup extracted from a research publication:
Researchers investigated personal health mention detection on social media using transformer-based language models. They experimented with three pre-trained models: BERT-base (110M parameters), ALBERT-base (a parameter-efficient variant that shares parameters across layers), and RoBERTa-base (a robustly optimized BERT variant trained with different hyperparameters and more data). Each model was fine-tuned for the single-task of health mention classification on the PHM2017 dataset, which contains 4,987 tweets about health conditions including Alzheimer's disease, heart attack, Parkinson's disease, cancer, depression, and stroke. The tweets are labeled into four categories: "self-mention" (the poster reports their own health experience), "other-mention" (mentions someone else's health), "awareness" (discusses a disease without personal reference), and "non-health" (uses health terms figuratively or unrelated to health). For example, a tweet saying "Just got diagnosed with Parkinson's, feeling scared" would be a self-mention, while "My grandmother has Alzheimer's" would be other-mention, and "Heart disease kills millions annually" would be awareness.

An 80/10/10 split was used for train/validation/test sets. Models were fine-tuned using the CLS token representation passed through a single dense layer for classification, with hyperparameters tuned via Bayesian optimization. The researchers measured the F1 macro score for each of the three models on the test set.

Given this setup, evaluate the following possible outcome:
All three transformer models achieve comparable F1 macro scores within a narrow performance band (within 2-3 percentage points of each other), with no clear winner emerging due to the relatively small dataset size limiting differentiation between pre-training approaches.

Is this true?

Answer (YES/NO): NO